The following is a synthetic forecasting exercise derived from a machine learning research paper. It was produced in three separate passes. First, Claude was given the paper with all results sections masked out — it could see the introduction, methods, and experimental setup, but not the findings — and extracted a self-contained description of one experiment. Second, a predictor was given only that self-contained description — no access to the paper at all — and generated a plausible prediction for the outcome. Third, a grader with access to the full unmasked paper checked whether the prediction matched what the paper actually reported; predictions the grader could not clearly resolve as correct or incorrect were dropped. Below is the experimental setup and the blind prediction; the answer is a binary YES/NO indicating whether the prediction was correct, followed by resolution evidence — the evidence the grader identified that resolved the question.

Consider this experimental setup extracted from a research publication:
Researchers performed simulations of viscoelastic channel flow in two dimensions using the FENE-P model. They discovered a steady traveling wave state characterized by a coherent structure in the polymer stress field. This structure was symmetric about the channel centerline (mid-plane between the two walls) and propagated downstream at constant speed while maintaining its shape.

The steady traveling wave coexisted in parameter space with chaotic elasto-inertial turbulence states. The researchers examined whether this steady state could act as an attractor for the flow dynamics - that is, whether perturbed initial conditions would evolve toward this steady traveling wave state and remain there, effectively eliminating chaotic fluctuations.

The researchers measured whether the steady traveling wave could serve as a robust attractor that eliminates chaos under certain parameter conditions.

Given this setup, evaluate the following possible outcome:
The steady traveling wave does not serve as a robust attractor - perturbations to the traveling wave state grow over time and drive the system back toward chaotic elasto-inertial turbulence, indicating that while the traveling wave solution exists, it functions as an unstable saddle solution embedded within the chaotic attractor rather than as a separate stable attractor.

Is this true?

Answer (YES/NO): NO